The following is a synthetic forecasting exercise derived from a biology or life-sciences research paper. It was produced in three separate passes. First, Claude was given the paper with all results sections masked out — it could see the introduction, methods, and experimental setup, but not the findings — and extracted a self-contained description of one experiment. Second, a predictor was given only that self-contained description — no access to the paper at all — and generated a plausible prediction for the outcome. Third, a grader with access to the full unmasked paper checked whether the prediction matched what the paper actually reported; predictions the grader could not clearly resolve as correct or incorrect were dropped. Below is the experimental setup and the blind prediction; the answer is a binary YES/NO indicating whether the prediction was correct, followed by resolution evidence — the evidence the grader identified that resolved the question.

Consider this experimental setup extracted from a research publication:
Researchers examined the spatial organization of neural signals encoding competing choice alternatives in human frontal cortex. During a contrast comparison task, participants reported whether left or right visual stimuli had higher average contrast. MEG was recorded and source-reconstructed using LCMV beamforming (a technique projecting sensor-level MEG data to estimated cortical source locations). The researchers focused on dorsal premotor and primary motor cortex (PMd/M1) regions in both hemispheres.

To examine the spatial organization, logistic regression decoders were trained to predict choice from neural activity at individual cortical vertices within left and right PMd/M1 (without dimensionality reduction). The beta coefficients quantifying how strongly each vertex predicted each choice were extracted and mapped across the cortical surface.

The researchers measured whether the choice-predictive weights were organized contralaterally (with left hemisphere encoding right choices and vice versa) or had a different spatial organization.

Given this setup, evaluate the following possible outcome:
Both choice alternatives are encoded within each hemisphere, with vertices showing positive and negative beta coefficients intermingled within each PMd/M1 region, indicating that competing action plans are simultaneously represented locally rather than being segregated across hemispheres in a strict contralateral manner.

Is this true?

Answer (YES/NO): NO